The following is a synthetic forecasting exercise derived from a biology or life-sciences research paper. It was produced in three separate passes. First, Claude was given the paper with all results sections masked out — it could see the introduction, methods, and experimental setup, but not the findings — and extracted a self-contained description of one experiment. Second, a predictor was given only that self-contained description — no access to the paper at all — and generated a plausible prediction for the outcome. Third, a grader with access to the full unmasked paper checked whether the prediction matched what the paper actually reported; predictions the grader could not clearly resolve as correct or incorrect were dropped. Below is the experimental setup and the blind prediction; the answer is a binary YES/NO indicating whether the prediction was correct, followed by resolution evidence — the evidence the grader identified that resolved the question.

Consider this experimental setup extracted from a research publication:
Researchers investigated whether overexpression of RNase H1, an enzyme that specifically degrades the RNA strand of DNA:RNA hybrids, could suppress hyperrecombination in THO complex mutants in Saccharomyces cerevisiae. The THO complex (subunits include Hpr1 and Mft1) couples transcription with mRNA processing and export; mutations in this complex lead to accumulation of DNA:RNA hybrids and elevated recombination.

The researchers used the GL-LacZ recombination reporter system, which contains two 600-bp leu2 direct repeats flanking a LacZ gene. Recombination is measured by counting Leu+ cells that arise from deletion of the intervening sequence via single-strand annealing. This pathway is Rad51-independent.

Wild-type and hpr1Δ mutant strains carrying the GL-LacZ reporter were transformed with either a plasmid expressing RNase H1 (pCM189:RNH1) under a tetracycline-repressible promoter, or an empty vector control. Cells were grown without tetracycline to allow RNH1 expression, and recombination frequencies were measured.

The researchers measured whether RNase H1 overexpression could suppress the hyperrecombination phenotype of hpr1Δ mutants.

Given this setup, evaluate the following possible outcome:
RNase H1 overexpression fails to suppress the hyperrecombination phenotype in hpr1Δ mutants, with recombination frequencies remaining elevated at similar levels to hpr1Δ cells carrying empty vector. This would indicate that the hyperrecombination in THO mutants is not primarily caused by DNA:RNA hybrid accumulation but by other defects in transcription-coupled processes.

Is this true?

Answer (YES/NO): NO